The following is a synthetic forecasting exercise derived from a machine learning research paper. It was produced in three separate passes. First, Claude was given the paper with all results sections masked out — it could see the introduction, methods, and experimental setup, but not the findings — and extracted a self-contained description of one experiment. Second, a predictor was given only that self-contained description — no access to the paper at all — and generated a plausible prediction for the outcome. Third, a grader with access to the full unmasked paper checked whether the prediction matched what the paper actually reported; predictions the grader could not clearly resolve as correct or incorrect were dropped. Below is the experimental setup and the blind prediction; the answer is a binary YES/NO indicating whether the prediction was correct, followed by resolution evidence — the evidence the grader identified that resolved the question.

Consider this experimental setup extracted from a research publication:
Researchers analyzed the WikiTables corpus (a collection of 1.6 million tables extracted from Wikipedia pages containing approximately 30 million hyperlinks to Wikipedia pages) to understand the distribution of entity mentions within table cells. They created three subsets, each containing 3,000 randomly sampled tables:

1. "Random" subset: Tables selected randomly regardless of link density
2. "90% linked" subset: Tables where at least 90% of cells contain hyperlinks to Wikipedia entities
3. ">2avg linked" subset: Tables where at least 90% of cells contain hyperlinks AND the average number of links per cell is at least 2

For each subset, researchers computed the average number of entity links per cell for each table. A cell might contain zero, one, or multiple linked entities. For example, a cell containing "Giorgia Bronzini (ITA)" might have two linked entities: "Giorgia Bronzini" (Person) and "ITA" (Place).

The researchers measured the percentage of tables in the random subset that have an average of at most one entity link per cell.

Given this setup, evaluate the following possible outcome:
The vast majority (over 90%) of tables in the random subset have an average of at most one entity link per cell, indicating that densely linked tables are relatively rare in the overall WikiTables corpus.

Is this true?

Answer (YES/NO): NO